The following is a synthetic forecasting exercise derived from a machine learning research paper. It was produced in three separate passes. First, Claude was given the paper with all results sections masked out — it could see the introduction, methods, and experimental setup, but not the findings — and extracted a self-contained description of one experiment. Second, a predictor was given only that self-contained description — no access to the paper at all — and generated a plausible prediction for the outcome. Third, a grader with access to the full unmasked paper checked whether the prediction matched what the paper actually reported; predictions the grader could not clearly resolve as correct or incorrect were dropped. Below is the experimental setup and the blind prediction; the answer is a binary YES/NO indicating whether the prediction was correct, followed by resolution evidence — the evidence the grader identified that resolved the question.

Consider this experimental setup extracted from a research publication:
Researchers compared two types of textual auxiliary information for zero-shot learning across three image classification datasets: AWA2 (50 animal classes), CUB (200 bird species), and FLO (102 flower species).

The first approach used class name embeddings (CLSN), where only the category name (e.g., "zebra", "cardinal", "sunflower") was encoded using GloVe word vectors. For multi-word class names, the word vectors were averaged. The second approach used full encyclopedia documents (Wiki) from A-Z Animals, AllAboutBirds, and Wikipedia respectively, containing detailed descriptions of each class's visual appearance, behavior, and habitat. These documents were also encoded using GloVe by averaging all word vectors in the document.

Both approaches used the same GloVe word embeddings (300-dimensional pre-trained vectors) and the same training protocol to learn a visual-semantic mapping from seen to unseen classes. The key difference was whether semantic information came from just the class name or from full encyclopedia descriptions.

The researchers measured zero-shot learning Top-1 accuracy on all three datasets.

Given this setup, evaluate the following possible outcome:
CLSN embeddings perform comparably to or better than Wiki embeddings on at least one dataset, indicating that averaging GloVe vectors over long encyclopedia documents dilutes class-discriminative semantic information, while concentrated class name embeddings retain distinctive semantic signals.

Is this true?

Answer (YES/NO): NO